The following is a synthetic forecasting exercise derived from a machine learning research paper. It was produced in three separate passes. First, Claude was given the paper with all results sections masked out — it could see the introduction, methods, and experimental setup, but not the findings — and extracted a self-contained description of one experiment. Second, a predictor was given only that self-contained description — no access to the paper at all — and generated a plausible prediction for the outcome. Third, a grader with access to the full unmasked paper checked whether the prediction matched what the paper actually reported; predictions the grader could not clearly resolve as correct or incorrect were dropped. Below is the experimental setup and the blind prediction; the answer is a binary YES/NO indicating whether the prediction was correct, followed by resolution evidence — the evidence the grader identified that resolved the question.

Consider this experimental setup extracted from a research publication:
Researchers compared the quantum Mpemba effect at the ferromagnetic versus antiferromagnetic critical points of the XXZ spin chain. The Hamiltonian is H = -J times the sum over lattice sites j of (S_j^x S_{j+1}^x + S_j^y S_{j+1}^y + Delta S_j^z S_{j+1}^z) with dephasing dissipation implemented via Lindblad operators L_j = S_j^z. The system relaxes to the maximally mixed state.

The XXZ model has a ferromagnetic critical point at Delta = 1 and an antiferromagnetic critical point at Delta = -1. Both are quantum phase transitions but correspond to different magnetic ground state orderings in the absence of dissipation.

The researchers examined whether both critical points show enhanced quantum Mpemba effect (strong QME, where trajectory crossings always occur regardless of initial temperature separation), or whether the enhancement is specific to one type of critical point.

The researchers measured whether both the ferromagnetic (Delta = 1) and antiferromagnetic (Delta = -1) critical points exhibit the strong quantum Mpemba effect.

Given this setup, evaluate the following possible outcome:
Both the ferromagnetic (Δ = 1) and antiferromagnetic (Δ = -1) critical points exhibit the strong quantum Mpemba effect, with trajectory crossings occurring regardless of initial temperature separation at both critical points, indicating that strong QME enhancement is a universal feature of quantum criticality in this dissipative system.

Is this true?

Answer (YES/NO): YES